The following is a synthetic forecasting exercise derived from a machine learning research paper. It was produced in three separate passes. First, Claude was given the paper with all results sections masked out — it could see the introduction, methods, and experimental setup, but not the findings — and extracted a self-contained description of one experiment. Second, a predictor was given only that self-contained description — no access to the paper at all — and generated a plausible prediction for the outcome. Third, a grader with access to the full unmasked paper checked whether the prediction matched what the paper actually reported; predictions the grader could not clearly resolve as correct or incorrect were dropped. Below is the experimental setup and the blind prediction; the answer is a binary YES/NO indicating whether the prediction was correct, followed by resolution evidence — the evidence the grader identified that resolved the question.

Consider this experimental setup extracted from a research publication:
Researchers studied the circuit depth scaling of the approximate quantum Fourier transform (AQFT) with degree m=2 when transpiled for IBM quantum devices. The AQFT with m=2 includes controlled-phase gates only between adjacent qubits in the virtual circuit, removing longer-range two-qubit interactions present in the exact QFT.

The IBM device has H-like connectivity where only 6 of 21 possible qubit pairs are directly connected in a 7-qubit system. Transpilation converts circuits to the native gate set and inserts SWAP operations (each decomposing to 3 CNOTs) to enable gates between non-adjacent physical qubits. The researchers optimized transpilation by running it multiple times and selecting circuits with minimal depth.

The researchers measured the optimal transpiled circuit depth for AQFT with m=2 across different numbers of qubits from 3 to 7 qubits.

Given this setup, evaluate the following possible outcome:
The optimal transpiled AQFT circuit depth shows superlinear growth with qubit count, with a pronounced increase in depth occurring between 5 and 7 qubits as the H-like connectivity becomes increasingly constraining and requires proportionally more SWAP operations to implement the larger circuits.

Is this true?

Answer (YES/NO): YES